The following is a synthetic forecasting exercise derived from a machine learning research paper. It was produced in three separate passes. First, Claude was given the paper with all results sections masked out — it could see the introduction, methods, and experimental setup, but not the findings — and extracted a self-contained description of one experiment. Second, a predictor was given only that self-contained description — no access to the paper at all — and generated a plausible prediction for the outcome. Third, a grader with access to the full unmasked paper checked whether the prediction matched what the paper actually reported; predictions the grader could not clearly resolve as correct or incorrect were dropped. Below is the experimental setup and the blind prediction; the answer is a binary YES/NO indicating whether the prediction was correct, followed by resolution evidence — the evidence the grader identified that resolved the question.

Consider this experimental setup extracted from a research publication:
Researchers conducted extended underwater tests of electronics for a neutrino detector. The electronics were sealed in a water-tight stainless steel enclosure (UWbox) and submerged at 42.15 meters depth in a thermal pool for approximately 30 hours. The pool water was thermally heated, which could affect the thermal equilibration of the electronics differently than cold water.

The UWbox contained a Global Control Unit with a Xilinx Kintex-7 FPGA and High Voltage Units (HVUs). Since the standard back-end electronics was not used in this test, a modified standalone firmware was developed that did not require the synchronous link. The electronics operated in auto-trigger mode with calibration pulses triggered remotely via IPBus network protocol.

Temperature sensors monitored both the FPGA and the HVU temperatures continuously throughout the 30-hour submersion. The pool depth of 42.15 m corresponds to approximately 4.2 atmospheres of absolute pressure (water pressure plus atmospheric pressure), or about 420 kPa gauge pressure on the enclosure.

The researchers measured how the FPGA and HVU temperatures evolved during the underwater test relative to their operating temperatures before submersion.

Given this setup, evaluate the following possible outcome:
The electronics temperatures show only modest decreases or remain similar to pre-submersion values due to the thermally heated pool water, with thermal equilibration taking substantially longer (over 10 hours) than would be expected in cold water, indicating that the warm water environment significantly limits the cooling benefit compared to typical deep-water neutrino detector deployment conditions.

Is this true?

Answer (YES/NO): NO